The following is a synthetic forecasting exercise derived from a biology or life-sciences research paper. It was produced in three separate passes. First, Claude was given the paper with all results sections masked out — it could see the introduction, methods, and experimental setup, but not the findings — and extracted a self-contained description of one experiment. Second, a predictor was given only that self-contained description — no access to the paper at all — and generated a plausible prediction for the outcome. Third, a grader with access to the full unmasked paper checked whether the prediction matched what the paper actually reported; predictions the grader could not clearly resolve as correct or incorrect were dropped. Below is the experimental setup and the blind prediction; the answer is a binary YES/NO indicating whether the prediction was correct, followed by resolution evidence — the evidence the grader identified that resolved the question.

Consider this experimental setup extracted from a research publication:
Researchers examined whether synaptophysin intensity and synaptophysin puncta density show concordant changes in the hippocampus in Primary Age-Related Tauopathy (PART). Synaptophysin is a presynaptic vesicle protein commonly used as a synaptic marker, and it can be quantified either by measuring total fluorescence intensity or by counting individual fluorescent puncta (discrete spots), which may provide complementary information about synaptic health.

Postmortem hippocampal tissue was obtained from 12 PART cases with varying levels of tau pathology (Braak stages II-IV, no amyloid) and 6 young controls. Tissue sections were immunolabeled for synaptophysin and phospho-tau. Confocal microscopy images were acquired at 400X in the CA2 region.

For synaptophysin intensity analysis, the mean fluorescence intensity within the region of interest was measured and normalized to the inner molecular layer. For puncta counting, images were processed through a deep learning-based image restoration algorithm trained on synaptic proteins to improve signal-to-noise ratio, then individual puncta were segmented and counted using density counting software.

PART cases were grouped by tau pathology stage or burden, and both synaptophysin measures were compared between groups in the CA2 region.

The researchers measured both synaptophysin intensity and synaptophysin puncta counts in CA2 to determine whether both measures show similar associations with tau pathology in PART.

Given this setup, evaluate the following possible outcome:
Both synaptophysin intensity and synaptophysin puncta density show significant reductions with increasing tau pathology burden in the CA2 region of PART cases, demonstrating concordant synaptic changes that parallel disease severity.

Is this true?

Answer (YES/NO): YES